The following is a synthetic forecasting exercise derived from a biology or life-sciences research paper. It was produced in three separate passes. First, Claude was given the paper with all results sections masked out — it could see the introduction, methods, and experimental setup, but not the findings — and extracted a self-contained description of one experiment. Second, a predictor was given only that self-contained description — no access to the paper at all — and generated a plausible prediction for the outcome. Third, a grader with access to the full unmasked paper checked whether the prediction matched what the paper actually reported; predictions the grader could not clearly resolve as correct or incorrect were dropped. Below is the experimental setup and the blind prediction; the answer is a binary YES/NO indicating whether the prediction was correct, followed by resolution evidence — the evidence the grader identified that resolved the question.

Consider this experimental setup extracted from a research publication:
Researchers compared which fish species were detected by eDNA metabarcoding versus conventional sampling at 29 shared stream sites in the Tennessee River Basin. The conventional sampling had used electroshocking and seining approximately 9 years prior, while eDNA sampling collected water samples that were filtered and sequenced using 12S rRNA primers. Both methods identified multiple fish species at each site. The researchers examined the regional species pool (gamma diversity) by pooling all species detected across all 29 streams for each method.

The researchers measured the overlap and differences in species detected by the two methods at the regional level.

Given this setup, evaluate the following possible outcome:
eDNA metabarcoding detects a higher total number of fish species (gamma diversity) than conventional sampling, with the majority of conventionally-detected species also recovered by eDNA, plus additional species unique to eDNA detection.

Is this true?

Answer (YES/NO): NO